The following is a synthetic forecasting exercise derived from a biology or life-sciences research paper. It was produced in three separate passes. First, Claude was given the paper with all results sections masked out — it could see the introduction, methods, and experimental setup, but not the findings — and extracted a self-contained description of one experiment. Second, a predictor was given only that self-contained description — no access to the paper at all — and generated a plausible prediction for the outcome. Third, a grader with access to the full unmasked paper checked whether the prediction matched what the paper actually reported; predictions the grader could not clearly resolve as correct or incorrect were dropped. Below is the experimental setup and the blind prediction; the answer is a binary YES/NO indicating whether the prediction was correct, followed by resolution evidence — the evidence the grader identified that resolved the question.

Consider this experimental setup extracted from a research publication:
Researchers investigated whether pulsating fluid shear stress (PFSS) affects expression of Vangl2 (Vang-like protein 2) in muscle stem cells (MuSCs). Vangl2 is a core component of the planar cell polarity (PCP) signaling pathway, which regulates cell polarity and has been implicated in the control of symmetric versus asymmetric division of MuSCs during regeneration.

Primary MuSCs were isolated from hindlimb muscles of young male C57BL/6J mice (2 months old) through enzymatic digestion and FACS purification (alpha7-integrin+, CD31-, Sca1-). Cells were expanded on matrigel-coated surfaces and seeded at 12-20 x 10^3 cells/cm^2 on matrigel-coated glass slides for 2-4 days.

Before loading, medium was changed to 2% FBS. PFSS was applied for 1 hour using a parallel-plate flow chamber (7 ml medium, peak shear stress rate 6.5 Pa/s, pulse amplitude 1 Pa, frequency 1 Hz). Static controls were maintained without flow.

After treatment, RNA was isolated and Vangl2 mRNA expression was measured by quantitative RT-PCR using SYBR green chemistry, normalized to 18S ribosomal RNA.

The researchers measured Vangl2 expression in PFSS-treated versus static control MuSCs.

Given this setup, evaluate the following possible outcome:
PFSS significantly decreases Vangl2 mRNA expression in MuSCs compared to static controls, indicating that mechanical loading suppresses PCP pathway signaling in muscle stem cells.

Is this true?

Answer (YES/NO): NO